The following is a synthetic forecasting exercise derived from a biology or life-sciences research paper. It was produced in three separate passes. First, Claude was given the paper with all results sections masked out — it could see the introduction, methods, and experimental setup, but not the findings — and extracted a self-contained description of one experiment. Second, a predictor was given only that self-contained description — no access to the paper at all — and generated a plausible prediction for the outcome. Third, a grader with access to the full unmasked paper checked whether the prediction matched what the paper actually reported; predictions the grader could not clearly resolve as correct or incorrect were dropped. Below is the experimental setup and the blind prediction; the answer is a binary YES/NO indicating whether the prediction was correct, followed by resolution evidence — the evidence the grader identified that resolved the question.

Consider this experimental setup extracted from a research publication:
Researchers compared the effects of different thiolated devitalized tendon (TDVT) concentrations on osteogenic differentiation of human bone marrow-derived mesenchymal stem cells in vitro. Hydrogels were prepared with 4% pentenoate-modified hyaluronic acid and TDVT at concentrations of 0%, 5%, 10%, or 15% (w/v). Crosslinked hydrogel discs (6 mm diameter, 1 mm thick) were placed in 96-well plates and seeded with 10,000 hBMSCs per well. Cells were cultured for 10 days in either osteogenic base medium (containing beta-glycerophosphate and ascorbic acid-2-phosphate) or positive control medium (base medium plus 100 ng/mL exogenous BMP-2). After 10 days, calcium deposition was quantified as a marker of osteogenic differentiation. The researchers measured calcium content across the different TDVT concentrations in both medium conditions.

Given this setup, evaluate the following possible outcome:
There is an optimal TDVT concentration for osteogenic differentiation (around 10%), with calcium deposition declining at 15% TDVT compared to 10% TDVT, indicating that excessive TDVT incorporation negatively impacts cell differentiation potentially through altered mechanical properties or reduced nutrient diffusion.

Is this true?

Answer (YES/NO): NO